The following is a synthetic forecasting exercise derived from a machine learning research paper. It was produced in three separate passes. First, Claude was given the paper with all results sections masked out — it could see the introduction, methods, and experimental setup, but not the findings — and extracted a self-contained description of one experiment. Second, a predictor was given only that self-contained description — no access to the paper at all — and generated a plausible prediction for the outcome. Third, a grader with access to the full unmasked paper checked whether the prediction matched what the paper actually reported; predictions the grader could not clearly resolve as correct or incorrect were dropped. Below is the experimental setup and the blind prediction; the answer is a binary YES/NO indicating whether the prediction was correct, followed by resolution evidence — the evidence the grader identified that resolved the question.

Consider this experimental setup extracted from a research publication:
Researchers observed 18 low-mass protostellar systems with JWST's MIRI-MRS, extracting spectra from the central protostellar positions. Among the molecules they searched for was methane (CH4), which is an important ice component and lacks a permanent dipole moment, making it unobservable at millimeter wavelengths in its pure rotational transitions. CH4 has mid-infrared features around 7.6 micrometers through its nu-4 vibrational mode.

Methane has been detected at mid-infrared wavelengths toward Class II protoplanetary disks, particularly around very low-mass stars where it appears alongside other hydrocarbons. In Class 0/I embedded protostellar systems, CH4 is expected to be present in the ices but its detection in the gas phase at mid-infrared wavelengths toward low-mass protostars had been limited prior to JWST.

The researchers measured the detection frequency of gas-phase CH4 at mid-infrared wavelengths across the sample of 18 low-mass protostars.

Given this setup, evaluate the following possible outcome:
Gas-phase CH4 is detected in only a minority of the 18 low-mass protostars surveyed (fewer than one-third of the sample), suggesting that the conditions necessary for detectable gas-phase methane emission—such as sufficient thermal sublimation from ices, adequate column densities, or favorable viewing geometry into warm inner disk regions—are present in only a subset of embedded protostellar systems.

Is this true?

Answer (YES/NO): YES